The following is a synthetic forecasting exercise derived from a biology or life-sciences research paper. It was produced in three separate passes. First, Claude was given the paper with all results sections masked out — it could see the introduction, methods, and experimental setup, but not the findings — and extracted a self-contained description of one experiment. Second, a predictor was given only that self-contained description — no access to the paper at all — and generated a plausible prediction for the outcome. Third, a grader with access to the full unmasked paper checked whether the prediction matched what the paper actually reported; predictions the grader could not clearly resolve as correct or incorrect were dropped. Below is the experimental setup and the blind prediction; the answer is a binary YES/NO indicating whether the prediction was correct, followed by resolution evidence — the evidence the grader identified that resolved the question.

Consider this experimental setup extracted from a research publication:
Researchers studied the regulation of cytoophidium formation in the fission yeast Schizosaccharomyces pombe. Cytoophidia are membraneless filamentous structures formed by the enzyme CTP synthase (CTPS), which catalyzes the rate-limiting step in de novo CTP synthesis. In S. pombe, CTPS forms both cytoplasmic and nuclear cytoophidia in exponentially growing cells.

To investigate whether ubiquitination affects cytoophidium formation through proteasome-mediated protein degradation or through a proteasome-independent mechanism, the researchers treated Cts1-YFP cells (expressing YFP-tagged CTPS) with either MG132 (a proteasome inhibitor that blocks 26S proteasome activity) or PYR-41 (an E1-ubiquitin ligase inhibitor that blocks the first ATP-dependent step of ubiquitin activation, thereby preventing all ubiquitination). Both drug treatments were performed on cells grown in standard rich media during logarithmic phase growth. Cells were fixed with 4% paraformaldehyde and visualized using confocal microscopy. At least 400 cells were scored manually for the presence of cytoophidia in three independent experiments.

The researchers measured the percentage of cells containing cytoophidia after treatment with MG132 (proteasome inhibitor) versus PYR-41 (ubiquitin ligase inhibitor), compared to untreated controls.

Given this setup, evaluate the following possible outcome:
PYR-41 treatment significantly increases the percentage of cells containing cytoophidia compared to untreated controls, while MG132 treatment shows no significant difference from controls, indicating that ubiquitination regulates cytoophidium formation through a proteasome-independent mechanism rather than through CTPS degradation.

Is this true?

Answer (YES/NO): NO